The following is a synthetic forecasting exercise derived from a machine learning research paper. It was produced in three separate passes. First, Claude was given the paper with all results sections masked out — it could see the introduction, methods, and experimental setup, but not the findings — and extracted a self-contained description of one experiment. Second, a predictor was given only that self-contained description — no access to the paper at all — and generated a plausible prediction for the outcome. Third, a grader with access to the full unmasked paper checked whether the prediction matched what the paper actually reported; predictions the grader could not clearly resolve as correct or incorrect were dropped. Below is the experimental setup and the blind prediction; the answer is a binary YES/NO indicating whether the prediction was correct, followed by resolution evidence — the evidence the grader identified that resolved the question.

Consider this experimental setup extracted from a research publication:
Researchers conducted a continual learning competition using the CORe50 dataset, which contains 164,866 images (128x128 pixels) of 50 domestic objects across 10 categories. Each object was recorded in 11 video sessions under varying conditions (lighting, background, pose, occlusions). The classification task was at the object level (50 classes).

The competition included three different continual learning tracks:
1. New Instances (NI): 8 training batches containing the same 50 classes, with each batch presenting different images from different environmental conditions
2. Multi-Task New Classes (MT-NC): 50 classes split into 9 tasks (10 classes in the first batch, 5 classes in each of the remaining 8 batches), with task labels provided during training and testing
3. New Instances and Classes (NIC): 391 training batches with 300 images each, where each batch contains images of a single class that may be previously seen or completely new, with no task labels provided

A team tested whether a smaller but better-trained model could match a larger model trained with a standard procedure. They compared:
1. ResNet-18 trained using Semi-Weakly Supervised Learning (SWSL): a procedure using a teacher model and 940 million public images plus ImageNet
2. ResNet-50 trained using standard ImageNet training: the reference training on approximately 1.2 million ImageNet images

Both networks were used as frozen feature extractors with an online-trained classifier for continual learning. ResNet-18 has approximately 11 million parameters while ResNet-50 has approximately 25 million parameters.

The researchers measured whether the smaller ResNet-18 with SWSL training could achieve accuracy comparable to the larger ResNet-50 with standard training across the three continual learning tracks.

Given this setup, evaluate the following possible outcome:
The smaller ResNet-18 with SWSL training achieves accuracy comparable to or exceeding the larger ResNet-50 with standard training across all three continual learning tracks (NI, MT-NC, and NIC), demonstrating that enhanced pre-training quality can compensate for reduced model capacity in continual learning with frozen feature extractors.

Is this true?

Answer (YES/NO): YES